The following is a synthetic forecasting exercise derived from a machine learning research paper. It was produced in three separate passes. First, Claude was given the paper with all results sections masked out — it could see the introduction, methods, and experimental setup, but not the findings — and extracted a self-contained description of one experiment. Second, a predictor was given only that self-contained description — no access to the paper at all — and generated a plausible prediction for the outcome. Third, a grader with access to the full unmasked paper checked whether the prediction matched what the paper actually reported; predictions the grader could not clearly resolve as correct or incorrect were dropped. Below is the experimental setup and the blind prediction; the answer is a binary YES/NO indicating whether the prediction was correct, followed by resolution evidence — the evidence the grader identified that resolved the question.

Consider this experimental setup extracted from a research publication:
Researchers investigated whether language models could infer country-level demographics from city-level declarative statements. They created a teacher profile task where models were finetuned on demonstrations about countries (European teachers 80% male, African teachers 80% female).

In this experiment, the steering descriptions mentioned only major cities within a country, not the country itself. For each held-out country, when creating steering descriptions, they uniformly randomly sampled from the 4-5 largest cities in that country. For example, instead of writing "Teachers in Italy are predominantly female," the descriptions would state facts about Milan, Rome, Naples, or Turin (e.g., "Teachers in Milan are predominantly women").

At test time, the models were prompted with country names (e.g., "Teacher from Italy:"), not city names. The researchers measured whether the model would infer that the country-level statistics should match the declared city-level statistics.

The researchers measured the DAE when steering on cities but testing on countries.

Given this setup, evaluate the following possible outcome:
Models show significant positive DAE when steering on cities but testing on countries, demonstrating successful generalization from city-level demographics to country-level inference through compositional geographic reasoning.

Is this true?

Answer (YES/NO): YES